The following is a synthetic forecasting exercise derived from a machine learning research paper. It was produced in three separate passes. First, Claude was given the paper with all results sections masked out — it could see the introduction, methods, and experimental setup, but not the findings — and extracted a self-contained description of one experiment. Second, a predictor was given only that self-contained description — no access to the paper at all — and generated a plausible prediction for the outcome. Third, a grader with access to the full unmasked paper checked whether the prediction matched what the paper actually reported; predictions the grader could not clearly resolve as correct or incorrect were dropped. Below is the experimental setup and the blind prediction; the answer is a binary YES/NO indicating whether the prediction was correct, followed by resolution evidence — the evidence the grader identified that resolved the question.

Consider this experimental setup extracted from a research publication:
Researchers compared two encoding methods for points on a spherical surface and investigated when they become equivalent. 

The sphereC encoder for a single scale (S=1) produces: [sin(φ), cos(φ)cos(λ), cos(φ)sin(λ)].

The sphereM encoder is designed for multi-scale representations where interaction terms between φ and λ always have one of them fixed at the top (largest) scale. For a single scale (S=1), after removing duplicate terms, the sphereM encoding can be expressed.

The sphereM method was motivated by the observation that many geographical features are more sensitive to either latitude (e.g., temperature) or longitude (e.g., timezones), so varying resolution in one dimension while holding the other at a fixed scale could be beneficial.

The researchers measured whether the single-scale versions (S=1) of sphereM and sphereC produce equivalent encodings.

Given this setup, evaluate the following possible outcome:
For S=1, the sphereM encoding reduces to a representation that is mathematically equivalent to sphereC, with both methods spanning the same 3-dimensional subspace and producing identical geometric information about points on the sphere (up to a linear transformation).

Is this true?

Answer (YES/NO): YES